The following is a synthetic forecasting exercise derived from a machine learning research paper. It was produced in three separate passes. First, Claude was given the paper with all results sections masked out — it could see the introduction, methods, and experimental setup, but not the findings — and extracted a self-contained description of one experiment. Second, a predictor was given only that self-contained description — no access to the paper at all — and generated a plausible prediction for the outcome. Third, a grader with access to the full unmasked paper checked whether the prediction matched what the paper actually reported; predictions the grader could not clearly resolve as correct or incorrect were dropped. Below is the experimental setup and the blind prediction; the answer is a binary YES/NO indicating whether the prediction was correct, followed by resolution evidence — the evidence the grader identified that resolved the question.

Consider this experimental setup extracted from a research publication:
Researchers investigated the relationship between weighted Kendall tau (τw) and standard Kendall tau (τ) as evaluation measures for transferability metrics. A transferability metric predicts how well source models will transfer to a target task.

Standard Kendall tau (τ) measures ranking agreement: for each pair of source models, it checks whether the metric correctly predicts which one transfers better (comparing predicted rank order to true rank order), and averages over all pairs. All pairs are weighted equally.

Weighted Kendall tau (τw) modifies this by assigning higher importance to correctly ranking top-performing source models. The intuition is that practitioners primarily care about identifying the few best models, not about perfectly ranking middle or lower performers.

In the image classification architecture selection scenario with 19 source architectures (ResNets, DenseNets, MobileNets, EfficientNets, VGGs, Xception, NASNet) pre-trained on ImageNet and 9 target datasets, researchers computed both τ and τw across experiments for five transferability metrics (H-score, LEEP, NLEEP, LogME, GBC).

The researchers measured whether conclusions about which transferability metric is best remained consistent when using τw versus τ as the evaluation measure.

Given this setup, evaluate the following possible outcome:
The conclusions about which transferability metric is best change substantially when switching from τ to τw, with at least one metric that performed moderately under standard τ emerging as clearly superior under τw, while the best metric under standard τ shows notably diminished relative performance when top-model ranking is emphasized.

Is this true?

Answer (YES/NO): NO